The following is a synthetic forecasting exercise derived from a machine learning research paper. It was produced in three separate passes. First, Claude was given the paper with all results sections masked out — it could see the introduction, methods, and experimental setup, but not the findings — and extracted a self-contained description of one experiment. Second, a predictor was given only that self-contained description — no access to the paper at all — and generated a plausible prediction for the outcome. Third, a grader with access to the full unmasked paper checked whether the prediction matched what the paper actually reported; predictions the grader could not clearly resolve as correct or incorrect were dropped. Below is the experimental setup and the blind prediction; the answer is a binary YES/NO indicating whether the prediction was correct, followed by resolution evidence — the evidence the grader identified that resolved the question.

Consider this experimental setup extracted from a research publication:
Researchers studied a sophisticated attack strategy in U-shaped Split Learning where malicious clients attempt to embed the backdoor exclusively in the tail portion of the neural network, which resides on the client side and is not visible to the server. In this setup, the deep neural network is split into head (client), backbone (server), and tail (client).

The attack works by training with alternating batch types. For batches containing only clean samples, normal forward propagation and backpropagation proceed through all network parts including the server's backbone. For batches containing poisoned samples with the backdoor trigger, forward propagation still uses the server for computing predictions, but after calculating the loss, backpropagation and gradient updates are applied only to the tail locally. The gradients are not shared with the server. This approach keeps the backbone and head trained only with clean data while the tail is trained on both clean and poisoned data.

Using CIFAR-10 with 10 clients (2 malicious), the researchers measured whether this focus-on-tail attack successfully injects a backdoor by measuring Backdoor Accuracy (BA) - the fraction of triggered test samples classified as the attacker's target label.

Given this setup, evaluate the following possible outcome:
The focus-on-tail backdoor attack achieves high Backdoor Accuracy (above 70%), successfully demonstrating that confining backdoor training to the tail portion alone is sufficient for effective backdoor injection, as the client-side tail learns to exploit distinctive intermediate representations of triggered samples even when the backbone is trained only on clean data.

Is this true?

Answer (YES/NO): NO